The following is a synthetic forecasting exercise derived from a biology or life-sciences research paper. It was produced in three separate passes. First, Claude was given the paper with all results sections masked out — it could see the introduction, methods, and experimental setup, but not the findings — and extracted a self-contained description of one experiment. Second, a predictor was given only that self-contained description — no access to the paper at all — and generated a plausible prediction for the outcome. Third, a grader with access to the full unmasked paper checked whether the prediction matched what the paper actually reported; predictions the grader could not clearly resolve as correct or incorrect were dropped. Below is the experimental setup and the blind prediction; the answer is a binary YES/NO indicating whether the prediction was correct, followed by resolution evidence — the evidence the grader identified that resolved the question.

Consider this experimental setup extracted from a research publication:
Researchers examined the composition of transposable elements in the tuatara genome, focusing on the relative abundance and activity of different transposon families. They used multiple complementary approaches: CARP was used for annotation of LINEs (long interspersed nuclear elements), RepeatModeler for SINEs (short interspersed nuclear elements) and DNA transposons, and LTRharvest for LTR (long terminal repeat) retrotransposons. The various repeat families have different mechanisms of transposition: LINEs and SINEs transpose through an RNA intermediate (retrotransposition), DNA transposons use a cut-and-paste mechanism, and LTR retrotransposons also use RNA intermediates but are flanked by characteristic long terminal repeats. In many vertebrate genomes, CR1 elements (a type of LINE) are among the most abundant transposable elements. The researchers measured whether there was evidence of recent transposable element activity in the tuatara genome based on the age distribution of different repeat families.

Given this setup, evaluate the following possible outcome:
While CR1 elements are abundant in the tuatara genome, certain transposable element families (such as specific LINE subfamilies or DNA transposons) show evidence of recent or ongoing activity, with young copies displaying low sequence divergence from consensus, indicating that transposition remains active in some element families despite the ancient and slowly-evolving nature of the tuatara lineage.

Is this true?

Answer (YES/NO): NO